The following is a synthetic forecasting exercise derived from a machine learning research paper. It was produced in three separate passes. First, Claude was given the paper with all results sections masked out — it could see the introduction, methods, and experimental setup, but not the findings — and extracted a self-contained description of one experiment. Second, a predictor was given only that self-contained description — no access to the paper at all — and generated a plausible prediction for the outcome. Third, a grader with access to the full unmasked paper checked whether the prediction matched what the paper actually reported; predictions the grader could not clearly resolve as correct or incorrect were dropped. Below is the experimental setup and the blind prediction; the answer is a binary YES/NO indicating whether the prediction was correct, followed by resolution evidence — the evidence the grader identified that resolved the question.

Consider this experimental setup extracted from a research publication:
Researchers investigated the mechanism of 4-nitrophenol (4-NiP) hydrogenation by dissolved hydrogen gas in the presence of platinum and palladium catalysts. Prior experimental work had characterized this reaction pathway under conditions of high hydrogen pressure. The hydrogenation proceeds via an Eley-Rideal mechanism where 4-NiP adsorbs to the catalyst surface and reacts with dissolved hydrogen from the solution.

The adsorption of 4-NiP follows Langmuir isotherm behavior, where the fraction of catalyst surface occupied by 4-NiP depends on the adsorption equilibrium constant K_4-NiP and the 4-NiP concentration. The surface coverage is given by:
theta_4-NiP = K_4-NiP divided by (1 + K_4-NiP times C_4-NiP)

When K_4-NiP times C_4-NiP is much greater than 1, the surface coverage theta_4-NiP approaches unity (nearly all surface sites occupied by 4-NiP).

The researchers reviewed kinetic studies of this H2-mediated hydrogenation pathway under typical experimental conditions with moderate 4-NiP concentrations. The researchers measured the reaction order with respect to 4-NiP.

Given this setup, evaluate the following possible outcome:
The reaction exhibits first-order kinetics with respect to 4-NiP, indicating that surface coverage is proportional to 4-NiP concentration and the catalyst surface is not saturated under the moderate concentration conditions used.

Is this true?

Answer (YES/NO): NO